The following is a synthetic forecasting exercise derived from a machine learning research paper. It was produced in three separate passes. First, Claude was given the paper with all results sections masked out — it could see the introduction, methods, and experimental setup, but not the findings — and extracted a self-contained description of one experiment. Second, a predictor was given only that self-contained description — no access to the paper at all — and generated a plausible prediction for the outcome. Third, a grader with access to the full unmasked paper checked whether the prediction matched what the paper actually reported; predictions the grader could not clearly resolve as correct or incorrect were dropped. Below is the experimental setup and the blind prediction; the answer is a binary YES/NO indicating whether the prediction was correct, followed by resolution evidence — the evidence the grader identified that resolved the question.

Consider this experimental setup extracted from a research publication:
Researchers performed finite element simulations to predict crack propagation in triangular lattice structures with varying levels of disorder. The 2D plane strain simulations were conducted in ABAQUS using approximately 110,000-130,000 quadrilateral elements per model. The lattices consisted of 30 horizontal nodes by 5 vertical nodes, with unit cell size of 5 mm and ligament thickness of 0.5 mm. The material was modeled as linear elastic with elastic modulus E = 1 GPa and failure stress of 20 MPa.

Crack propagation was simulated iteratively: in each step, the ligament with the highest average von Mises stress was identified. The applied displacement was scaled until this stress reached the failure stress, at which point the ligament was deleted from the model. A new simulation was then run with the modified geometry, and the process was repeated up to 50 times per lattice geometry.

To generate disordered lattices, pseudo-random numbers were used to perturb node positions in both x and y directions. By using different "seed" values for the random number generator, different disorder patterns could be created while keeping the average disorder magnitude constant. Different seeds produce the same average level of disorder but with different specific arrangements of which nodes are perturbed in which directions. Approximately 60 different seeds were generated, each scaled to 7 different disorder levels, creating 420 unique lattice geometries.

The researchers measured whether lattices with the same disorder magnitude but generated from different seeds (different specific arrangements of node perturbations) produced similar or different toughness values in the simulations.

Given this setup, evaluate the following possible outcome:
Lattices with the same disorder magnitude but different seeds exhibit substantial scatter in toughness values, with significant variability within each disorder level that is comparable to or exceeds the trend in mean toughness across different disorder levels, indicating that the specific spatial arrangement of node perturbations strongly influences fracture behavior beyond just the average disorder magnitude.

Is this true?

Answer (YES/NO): NO